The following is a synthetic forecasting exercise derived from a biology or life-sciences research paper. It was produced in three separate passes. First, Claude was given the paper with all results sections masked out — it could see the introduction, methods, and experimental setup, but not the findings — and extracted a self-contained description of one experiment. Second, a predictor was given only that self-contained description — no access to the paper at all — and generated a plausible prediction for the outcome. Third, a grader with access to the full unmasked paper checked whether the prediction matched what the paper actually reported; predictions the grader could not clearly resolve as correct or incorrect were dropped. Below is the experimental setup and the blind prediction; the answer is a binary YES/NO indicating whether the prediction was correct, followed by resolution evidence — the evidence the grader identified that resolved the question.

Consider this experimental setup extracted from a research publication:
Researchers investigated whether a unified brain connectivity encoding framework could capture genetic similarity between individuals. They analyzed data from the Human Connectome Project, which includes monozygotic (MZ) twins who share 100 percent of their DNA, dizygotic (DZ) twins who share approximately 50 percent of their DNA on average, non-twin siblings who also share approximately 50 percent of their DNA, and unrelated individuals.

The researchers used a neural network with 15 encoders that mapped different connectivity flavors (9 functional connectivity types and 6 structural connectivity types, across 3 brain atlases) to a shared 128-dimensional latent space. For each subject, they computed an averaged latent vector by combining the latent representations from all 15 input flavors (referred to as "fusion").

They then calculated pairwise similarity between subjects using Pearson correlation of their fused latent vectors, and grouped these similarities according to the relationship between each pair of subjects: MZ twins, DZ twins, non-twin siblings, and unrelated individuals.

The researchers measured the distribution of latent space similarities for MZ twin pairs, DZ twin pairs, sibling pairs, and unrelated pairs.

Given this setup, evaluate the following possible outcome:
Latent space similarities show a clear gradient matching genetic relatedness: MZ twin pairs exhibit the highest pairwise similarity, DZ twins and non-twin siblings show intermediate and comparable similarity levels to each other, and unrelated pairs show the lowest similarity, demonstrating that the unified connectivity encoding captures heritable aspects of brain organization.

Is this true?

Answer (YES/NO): YES